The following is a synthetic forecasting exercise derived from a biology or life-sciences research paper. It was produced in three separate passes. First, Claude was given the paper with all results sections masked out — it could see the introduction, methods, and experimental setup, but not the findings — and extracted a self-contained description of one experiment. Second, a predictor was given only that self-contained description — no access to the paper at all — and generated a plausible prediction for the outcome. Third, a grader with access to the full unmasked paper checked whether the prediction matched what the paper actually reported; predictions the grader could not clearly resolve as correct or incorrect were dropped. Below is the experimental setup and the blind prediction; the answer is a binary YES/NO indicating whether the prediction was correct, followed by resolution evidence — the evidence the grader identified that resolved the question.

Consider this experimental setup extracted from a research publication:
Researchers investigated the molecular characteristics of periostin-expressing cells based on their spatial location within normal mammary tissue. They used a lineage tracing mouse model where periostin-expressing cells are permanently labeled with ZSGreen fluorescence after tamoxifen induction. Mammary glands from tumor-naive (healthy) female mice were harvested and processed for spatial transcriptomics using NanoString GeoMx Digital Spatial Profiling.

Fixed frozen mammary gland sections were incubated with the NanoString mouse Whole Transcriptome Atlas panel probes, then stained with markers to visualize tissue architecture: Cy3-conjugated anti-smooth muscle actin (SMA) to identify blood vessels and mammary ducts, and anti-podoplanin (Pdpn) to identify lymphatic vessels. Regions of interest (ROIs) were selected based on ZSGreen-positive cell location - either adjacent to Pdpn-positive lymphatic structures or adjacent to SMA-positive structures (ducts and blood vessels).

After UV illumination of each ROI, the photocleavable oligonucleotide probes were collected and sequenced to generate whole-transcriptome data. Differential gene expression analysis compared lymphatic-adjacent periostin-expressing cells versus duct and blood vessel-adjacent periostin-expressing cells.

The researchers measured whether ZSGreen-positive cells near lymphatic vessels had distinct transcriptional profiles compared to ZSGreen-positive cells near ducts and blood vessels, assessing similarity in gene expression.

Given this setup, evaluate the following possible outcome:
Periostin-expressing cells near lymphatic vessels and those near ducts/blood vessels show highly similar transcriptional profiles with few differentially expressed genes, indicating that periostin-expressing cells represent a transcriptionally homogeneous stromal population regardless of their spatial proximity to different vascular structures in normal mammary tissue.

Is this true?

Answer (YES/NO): NO